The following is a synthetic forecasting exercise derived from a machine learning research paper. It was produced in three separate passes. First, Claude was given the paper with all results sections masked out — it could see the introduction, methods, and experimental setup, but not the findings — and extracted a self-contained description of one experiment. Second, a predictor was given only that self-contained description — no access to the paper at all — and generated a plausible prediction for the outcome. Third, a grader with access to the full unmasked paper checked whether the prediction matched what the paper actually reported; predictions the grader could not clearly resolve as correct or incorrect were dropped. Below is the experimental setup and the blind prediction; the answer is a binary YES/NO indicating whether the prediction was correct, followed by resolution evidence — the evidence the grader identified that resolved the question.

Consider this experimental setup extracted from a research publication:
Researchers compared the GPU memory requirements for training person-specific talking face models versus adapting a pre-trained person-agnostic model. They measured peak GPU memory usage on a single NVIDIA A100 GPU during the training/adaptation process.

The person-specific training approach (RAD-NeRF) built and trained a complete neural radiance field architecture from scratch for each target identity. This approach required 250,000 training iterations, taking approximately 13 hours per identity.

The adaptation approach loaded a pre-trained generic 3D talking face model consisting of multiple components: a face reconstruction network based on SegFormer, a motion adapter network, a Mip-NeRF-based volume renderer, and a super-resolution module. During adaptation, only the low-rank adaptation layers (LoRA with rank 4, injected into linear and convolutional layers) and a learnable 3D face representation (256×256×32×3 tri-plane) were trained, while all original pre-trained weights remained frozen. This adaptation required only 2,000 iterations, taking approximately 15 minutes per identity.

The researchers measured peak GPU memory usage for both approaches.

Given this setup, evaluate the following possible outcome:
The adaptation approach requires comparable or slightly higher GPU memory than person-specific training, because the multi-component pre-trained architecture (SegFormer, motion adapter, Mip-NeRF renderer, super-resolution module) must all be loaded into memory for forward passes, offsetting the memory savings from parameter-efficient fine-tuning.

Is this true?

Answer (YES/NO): YES